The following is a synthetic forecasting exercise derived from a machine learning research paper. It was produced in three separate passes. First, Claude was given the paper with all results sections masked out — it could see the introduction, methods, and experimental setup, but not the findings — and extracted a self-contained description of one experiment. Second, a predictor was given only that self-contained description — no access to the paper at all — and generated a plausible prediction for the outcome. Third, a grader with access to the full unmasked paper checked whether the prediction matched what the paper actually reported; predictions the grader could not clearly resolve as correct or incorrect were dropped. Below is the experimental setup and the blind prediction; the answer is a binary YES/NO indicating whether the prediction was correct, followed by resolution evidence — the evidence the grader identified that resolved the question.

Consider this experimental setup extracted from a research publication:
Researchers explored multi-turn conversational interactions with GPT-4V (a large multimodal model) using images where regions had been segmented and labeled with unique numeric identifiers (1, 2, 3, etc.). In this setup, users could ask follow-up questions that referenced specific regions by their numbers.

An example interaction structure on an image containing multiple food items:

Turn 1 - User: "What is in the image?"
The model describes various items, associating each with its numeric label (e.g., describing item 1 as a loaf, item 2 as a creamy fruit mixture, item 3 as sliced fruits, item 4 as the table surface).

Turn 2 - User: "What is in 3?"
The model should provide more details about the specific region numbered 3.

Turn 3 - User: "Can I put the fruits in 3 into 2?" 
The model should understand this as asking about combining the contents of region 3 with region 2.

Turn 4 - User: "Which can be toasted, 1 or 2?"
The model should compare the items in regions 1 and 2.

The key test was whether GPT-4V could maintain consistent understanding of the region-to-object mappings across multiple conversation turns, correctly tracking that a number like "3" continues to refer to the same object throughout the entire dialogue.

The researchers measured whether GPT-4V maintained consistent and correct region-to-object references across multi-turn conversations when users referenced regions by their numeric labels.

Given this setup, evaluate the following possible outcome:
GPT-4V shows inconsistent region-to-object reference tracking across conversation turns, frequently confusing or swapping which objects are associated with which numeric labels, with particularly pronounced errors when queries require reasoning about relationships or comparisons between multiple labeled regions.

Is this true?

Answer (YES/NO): NO